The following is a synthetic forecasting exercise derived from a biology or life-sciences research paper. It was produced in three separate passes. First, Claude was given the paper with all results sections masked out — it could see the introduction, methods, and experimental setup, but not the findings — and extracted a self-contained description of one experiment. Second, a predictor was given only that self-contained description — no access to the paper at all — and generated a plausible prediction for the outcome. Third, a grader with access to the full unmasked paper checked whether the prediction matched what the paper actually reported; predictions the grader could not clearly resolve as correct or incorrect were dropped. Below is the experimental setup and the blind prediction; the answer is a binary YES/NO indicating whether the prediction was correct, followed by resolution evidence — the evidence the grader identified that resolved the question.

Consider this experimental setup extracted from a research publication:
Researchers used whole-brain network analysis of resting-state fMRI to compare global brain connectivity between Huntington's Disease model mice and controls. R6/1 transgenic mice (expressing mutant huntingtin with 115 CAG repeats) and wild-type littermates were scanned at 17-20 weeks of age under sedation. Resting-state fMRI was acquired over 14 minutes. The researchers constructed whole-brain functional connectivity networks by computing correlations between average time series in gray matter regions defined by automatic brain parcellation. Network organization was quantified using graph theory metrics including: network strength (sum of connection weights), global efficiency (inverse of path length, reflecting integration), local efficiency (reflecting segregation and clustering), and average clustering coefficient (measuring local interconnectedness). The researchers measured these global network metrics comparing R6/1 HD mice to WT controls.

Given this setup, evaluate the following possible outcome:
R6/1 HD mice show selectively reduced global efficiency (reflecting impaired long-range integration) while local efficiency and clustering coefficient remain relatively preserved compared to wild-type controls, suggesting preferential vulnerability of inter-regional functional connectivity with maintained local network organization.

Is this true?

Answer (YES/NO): NO